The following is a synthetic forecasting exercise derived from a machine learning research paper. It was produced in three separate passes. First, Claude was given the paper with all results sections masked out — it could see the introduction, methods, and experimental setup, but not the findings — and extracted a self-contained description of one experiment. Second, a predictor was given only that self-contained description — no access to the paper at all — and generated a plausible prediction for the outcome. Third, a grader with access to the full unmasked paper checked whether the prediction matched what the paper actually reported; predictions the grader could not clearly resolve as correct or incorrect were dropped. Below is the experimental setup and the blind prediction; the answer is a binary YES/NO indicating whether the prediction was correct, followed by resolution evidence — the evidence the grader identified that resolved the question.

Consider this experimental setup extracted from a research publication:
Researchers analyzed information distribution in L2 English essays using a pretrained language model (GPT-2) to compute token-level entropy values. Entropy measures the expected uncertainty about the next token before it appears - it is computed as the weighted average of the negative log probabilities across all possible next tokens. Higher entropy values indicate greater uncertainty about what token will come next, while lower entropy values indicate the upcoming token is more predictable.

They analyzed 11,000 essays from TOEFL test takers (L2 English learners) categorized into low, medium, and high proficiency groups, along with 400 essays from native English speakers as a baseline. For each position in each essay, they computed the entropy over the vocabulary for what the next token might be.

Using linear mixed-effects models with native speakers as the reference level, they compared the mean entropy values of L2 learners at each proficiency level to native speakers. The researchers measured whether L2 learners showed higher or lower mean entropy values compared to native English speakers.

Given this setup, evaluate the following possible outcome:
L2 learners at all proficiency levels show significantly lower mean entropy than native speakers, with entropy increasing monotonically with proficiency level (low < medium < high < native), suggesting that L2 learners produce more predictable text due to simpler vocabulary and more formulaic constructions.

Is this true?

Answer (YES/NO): NO